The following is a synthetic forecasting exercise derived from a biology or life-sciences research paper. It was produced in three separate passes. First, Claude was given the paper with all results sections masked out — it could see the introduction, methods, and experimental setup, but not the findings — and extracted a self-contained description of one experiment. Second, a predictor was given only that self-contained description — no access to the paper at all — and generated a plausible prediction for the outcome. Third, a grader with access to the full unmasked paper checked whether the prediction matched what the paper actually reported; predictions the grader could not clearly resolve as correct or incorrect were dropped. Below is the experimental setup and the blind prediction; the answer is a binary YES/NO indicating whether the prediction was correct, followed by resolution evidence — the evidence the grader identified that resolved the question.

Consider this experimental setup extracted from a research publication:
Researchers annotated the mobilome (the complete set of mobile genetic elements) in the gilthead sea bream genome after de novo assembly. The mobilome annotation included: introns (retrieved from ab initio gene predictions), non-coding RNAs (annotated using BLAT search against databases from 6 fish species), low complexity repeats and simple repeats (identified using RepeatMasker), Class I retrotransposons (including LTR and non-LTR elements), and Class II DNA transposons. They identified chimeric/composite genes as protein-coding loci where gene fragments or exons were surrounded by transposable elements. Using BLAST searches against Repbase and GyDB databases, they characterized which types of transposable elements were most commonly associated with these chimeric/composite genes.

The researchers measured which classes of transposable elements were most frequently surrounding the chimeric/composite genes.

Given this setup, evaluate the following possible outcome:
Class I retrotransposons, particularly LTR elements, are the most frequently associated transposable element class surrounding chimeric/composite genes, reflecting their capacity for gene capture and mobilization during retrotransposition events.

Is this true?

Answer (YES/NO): NO